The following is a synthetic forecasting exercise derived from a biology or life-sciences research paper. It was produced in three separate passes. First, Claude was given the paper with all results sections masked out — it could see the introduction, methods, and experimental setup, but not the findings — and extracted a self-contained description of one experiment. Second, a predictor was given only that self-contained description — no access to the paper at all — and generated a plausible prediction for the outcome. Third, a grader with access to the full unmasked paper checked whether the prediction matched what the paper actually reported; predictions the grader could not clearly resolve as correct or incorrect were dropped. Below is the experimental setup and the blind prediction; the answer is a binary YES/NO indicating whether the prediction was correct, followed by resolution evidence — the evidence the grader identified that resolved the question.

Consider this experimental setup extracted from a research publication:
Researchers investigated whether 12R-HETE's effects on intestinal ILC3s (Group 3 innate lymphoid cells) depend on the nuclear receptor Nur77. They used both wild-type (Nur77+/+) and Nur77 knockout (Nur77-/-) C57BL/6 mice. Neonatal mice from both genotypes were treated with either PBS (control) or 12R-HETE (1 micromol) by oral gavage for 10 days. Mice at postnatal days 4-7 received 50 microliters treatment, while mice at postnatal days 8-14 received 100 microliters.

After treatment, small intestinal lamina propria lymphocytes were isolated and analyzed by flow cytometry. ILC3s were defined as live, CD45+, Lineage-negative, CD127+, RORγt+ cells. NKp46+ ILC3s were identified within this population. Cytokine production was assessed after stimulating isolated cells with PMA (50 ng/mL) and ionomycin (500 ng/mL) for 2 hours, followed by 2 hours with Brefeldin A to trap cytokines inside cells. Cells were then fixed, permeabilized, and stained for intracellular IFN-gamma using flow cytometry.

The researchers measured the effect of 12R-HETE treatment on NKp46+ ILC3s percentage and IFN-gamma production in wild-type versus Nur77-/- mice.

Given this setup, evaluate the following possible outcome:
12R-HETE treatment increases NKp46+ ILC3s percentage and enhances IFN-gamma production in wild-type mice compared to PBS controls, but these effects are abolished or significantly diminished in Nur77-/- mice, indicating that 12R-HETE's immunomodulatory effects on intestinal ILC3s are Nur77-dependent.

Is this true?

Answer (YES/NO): YES